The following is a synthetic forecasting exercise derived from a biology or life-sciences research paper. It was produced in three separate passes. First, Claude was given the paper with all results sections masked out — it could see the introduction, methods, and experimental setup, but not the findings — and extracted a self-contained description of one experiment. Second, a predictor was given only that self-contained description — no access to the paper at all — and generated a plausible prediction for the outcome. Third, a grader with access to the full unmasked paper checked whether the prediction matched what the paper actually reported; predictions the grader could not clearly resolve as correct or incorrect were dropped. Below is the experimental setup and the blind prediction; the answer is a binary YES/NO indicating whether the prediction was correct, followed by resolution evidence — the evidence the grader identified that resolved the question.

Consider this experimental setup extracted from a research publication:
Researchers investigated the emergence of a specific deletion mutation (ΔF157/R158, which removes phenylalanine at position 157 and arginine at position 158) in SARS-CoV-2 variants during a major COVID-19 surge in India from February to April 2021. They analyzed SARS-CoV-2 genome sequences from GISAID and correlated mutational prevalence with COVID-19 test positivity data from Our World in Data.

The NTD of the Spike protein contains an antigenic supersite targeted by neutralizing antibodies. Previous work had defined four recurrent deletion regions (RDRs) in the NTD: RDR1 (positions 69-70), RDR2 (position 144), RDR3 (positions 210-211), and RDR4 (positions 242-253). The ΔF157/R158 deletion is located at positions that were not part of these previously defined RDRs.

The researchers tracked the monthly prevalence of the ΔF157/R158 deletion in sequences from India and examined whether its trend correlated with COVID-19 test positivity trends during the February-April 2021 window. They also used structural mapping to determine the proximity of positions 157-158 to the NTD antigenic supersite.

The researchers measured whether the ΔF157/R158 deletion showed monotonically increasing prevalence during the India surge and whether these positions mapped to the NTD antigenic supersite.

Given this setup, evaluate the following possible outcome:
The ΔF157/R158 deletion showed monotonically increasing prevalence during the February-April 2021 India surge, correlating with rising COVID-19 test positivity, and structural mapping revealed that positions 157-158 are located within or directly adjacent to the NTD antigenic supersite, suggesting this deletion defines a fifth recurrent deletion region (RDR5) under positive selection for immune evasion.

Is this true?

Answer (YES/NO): YES